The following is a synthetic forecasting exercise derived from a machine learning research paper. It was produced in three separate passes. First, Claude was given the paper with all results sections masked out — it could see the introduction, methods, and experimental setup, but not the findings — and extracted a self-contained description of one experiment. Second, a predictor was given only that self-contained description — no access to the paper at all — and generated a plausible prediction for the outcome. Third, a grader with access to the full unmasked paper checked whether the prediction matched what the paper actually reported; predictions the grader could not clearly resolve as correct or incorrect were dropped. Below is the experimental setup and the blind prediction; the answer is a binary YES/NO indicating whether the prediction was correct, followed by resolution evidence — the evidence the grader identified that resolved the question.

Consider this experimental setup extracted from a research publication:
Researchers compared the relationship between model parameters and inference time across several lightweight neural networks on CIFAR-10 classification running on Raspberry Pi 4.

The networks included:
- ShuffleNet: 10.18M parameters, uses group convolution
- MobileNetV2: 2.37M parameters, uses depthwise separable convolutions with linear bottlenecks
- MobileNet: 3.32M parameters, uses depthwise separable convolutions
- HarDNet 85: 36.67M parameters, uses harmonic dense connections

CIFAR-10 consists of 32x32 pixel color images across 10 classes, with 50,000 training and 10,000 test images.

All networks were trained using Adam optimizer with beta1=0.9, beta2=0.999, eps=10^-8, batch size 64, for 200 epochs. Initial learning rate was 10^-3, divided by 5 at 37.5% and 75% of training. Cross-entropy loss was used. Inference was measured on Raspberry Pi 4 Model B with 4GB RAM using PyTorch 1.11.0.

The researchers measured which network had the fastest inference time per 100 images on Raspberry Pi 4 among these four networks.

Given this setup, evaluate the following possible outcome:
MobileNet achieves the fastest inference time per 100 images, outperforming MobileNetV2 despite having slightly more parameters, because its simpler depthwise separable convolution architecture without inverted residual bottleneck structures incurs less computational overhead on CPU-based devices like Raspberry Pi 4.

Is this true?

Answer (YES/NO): NO